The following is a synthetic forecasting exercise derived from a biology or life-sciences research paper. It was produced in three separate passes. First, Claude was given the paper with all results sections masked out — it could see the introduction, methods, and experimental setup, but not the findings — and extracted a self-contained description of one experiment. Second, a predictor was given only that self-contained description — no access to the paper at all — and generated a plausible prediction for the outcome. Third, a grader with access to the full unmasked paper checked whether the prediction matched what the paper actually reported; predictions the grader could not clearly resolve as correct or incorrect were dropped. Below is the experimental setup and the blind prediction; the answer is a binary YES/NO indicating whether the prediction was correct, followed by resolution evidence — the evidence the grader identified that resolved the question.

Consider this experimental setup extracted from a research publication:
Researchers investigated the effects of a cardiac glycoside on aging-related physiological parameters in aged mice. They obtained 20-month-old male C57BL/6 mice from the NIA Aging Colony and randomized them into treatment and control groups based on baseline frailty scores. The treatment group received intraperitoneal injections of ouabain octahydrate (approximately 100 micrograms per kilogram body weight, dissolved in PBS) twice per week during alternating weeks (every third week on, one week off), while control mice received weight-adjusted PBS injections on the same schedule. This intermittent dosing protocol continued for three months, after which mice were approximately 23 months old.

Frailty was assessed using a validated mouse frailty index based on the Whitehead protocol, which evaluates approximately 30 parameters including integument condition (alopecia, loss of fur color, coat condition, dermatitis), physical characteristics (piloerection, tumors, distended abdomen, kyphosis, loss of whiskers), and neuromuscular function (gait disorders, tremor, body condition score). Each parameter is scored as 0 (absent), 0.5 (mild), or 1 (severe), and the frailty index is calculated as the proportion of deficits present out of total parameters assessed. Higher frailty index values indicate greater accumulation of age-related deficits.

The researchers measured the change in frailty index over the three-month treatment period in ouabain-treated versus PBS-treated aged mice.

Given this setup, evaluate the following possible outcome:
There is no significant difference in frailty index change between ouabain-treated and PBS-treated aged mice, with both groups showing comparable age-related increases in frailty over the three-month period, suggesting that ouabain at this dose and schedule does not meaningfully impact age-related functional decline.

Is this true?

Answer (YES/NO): NO